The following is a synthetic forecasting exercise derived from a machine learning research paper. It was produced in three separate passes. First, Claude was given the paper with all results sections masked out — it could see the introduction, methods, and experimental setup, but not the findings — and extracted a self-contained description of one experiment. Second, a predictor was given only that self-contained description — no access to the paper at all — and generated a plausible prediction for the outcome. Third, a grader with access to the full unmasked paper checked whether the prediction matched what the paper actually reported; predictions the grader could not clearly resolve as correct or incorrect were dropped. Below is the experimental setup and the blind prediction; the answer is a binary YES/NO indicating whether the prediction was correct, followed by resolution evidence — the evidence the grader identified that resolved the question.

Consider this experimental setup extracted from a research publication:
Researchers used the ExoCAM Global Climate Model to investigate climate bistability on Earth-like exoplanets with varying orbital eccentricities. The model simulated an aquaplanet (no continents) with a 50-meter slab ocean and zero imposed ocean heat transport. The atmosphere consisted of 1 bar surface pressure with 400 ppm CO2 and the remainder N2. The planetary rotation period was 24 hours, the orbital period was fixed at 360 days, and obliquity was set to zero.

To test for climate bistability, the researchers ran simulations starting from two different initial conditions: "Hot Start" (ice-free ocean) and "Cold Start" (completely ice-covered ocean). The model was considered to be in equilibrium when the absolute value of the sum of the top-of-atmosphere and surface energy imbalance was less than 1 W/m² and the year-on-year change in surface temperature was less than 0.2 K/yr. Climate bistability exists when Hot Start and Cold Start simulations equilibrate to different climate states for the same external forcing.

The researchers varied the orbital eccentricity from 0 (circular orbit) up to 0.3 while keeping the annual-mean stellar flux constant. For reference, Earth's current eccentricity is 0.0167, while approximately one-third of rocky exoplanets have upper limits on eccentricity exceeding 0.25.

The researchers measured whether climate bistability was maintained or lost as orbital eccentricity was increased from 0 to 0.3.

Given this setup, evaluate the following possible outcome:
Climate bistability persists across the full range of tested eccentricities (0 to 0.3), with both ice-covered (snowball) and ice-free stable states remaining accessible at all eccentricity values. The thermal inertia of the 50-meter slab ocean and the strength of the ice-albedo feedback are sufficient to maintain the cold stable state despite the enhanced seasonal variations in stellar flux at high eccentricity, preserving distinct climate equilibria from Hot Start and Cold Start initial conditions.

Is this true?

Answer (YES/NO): NO